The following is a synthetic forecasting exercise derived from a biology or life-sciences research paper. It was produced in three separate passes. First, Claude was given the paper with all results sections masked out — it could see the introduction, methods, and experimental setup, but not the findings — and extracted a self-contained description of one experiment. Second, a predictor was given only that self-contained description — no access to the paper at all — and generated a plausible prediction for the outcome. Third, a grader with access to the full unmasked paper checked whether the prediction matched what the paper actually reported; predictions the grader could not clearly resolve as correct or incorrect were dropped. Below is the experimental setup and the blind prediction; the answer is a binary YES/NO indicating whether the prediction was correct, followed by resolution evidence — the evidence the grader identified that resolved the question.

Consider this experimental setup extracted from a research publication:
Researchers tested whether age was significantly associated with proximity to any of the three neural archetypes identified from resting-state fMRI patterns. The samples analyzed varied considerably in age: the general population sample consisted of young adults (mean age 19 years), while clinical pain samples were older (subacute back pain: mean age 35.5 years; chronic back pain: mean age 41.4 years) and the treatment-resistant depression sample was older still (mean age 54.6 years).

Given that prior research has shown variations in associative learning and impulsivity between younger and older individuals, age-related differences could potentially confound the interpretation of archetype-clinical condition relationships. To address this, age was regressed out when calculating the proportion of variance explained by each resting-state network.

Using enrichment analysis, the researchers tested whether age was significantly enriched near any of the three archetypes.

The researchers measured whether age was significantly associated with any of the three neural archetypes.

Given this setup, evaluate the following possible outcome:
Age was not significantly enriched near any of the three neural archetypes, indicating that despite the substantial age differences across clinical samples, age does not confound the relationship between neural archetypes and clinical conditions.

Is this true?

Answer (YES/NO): YES